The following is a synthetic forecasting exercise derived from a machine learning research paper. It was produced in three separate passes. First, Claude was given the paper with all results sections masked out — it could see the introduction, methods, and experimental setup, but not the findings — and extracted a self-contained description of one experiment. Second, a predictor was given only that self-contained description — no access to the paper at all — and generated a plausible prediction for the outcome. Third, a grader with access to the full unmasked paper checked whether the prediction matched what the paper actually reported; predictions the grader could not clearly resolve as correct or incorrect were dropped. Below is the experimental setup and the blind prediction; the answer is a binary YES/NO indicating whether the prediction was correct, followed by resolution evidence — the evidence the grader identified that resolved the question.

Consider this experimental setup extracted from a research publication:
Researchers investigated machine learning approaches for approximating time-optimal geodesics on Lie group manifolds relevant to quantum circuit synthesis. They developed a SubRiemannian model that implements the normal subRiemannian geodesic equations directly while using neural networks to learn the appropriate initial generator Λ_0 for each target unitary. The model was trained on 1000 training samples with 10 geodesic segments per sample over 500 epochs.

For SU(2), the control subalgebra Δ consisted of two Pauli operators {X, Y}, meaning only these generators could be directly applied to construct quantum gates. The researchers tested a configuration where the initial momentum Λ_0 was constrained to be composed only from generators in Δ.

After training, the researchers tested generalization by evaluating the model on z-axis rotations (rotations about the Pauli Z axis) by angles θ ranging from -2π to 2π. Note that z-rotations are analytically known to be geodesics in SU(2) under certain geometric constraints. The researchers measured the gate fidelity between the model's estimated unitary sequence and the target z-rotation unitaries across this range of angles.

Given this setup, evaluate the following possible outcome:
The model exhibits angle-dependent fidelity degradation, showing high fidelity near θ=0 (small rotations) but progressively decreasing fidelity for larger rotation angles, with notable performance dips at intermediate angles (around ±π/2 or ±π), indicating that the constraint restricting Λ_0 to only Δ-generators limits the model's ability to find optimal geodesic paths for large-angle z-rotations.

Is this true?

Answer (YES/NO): NO